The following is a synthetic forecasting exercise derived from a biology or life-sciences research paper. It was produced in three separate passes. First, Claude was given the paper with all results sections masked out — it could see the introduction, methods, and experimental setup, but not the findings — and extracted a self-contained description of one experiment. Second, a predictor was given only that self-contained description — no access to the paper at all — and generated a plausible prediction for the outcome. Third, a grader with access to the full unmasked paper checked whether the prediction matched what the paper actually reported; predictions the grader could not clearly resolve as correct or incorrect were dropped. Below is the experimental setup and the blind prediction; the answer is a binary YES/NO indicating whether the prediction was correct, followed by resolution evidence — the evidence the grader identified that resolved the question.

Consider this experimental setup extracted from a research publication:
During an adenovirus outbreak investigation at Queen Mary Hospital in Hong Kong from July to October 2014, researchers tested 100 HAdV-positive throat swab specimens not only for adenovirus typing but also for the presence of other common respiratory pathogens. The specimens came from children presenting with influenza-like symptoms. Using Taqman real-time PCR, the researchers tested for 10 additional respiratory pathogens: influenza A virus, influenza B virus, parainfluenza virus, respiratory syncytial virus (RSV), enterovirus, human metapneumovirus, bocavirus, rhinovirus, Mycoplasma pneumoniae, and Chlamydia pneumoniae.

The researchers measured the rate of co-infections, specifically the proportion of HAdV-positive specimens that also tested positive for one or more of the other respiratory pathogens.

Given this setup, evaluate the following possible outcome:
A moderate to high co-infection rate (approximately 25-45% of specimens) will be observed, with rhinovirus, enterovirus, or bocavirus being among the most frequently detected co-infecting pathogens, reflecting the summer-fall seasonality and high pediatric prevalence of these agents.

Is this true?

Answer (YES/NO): NO